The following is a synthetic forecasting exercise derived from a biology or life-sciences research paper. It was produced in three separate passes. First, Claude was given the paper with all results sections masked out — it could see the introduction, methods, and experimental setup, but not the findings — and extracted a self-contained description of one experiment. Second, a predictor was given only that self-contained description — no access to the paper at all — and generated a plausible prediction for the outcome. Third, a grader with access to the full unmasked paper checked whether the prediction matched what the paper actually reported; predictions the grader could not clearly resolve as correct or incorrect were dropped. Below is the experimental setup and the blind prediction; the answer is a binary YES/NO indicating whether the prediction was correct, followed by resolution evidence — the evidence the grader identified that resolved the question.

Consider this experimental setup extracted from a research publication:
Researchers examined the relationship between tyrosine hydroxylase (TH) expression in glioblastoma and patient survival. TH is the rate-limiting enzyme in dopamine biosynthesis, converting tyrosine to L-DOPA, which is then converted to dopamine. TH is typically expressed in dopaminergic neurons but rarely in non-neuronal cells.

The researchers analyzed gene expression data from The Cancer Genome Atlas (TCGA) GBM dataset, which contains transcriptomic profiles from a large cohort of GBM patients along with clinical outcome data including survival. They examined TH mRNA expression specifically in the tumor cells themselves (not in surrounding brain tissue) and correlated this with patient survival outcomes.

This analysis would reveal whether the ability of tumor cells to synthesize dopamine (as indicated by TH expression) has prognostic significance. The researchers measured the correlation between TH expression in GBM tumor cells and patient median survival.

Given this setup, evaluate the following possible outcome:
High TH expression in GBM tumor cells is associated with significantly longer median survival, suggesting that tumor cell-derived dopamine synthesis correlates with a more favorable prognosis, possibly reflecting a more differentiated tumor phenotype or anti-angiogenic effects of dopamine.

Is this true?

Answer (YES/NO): NO